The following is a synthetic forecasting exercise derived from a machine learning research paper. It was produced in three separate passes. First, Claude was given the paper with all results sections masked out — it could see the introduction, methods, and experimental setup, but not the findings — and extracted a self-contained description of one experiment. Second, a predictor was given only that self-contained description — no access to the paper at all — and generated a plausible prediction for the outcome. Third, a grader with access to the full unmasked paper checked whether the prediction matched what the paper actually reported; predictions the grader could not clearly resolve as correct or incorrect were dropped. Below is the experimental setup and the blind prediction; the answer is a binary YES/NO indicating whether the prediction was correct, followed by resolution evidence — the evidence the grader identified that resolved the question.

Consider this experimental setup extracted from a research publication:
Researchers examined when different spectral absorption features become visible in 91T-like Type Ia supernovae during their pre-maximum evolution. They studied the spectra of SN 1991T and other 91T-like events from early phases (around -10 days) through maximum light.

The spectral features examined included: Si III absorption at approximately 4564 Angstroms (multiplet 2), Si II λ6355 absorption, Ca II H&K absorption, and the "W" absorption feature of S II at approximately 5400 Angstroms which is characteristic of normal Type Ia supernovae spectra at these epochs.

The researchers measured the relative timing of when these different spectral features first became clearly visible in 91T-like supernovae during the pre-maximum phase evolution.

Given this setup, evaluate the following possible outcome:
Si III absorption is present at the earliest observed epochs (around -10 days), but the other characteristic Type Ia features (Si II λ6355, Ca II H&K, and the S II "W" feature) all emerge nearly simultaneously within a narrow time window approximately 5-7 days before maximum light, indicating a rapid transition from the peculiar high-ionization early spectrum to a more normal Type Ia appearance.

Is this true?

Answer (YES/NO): NO